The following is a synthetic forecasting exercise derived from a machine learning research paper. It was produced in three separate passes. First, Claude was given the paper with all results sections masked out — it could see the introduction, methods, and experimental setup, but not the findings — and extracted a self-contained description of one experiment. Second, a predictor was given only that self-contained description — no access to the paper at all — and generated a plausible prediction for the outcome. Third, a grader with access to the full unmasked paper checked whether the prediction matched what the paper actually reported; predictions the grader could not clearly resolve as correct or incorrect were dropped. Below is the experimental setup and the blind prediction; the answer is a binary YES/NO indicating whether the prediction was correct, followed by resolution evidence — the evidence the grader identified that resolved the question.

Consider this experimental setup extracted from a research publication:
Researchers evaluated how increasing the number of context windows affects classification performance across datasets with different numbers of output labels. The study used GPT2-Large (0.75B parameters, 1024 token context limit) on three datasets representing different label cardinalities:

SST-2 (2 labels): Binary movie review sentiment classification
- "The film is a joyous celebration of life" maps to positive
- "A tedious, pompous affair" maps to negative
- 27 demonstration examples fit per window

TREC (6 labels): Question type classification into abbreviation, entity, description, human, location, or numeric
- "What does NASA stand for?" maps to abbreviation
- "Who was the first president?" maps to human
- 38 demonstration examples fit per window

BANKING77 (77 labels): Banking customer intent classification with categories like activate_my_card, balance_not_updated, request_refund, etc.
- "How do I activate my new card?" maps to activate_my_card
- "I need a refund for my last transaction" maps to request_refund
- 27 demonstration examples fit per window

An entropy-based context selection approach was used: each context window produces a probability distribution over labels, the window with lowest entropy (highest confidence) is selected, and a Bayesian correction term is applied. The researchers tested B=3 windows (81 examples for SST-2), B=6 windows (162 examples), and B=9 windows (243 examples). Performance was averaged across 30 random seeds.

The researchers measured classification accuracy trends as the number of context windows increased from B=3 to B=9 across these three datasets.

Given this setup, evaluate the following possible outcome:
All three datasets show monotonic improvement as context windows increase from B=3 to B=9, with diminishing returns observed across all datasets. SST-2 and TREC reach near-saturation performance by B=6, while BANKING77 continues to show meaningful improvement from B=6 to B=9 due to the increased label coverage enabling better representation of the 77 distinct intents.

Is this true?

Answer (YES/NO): NO